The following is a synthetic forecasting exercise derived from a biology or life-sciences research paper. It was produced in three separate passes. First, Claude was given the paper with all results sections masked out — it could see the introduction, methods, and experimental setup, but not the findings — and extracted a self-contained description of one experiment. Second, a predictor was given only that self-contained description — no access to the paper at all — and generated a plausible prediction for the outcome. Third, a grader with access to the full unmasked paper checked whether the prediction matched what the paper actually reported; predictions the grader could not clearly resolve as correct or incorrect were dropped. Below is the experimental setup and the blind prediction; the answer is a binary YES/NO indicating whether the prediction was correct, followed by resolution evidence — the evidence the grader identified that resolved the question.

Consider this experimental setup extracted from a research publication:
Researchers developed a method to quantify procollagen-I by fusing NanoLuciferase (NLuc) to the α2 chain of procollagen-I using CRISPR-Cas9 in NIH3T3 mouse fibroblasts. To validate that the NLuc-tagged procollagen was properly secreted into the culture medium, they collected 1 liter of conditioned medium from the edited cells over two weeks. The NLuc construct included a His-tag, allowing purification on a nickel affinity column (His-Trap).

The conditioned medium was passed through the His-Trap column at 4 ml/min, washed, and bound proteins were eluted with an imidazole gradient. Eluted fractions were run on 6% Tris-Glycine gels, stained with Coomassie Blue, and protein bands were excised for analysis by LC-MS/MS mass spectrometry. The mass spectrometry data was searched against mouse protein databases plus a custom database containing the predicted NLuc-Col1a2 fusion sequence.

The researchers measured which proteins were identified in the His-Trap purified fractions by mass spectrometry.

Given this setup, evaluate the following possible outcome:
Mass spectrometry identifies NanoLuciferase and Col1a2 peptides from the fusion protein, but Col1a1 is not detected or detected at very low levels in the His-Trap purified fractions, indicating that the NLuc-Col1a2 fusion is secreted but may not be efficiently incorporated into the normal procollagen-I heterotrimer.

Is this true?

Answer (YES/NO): NO